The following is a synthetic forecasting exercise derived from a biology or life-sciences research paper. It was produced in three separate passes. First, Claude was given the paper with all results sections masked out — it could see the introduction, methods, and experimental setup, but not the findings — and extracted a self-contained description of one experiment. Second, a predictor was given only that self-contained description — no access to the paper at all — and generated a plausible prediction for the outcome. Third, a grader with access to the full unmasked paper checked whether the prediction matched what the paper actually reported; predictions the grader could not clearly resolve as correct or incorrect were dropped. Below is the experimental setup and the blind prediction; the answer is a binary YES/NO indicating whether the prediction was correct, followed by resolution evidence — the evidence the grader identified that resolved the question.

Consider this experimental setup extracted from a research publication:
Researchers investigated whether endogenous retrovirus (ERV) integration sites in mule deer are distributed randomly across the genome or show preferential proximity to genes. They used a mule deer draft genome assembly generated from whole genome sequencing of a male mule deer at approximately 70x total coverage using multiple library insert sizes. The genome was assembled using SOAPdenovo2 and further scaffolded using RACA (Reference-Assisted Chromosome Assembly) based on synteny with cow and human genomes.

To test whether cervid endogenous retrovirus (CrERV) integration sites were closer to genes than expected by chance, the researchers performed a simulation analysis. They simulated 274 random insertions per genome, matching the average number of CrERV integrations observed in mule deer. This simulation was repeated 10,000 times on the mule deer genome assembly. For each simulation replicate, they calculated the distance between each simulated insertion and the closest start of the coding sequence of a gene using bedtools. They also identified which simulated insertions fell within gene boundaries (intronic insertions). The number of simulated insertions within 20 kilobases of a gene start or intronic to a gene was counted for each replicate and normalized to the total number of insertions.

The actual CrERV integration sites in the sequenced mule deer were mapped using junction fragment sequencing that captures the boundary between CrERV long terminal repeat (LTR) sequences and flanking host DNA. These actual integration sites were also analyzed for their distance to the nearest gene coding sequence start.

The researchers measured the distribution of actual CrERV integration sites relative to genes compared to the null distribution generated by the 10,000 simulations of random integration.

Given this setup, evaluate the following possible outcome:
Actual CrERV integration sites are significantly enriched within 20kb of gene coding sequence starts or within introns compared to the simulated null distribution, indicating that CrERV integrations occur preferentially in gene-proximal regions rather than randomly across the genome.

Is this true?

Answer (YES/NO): NO